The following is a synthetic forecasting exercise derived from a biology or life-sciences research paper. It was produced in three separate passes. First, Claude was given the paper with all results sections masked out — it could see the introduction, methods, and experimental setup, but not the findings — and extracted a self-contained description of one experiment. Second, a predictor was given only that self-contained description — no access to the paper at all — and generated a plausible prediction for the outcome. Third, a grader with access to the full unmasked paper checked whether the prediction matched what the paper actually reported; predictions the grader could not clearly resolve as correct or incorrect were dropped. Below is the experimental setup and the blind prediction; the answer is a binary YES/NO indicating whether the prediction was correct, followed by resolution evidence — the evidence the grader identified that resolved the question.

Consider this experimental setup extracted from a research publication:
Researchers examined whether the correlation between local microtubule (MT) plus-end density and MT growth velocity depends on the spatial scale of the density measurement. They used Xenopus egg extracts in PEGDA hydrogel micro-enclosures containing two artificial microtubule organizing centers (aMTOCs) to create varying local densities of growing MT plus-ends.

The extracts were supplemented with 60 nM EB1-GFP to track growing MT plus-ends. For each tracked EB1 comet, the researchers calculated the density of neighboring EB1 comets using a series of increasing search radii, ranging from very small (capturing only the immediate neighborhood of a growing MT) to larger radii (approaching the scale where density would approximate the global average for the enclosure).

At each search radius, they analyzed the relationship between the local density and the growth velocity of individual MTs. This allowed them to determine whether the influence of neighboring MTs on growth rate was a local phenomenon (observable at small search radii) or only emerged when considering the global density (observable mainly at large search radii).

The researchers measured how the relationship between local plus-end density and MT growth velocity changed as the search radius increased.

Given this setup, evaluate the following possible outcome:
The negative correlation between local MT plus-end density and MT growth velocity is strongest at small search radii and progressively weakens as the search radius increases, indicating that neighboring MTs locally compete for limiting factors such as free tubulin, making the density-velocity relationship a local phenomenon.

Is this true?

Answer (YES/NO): YES